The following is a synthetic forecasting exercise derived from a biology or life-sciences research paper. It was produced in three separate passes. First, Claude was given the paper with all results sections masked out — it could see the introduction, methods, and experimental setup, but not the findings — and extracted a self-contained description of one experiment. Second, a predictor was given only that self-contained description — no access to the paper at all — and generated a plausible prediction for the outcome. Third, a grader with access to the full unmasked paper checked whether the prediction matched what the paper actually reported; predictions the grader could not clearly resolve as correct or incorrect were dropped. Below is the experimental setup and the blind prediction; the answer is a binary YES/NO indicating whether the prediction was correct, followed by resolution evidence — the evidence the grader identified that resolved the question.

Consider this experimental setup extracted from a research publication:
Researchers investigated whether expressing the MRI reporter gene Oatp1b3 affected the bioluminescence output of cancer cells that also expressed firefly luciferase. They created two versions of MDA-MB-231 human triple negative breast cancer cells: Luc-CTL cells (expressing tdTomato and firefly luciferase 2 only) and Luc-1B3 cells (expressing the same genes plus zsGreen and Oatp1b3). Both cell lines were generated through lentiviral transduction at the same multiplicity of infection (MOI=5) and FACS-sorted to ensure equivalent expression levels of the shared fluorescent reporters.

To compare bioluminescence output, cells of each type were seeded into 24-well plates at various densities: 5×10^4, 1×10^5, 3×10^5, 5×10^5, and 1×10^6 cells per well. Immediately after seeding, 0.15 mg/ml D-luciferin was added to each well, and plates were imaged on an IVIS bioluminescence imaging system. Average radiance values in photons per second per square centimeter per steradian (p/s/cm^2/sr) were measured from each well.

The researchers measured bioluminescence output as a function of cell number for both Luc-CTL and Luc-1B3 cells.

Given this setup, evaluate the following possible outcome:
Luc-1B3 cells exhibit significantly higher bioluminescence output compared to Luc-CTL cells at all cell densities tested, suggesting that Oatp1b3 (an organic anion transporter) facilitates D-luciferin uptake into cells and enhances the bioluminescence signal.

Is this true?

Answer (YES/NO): NO